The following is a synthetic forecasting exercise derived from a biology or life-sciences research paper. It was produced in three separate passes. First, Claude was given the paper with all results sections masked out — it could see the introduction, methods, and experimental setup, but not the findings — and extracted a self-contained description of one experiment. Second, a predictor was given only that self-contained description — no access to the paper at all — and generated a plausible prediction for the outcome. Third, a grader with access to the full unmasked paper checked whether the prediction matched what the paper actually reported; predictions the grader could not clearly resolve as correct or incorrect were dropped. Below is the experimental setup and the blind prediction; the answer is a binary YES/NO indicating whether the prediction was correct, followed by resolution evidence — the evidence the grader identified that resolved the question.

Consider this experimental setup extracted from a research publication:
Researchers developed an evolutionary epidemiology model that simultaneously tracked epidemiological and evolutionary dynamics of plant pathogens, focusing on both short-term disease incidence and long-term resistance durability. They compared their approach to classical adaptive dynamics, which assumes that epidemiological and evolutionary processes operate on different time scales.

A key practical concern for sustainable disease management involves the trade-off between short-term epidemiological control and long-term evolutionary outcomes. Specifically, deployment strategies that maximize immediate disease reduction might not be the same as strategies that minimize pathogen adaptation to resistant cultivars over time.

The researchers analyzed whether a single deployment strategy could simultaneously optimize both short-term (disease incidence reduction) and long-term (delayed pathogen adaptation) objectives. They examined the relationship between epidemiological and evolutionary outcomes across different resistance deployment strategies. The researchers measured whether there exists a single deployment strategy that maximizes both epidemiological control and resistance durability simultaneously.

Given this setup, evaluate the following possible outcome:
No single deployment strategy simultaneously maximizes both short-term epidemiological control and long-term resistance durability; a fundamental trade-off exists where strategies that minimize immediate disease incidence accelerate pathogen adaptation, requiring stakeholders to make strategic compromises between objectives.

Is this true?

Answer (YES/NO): NO